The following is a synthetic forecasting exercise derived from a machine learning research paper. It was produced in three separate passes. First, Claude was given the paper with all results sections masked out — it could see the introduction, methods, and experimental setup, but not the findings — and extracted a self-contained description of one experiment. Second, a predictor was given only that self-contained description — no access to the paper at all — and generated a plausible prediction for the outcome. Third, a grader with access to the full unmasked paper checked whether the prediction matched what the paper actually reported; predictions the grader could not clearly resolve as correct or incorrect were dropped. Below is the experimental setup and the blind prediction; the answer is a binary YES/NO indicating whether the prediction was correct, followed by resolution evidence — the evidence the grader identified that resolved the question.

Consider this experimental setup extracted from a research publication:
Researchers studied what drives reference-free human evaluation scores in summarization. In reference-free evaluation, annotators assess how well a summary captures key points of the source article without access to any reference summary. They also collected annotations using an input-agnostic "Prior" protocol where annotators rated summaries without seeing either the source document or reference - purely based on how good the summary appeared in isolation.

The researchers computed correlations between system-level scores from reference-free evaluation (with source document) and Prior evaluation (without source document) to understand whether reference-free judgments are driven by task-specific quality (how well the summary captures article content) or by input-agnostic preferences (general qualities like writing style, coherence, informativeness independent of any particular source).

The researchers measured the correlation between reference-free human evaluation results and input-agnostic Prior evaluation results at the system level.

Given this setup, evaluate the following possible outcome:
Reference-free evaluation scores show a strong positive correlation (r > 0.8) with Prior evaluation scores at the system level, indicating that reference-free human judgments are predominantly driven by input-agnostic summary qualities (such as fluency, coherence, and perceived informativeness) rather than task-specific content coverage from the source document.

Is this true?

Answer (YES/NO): YES